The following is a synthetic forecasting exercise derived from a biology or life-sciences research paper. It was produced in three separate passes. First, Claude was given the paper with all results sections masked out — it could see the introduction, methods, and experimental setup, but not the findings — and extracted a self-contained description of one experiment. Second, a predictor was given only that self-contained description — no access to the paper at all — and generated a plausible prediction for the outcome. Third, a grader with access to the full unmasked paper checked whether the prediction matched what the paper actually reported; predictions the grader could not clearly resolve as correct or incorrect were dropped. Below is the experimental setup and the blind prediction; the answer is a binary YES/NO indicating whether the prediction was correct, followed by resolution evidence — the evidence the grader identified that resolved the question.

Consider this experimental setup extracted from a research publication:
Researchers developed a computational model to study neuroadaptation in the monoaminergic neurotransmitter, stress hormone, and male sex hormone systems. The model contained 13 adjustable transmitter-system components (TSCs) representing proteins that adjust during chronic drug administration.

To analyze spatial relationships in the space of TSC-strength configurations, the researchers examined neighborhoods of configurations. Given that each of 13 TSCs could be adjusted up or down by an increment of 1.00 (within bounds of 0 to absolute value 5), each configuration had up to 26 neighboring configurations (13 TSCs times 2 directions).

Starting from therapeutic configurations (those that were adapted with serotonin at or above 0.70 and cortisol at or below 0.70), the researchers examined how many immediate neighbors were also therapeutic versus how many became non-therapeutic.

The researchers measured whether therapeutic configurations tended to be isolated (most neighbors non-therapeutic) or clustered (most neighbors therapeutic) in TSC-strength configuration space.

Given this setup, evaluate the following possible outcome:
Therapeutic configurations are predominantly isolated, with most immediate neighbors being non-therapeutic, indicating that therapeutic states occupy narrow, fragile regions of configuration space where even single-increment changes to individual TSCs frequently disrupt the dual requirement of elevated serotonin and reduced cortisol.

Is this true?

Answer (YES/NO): NO